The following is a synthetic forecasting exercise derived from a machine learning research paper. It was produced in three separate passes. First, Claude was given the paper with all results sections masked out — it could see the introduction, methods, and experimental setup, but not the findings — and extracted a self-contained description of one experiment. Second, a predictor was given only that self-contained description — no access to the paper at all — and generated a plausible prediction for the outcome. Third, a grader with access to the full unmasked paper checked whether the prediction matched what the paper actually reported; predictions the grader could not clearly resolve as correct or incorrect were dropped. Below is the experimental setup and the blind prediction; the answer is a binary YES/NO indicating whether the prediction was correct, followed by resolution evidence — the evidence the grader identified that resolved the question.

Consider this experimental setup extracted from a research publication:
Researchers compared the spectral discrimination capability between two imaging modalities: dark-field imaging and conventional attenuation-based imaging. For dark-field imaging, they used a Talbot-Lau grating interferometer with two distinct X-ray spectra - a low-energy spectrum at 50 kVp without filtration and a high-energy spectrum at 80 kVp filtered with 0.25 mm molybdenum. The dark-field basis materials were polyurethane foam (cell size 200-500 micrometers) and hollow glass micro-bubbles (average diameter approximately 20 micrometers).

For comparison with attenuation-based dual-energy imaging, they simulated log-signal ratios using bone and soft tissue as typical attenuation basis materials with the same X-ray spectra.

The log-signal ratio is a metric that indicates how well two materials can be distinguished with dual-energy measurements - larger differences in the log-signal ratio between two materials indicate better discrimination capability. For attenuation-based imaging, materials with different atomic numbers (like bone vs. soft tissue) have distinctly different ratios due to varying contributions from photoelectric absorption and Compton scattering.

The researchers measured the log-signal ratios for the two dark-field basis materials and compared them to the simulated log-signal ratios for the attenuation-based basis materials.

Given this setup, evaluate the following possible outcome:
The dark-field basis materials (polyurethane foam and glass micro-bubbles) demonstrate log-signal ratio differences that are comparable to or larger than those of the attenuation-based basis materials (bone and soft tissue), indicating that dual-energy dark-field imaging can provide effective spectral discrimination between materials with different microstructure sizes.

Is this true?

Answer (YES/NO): NO